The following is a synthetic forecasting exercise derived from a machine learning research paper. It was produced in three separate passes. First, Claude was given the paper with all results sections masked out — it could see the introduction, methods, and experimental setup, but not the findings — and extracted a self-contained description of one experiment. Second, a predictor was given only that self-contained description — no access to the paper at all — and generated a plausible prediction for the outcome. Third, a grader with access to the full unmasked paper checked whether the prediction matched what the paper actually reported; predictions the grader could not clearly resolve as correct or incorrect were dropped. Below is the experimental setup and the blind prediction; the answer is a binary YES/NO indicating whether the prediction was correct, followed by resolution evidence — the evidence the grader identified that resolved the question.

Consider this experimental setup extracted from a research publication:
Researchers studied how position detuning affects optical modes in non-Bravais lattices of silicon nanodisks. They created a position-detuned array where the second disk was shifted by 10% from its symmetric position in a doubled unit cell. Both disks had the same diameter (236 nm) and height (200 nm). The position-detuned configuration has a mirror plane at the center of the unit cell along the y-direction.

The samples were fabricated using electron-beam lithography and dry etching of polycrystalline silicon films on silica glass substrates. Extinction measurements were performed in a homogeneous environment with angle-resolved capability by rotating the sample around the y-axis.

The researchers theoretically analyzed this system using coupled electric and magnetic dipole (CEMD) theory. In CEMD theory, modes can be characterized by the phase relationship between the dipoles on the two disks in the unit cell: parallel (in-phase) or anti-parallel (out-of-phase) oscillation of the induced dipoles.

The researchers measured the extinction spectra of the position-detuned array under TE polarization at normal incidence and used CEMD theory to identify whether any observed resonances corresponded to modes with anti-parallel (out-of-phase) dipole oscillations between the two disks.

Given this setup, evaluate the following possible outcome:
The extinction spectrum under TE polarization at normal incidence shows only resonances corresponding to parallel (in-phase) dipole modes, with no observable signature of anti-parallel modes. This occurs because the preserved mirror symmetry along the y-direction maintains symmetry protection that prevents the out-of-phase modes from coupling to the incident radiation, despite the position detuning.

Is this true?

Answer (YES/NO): NO